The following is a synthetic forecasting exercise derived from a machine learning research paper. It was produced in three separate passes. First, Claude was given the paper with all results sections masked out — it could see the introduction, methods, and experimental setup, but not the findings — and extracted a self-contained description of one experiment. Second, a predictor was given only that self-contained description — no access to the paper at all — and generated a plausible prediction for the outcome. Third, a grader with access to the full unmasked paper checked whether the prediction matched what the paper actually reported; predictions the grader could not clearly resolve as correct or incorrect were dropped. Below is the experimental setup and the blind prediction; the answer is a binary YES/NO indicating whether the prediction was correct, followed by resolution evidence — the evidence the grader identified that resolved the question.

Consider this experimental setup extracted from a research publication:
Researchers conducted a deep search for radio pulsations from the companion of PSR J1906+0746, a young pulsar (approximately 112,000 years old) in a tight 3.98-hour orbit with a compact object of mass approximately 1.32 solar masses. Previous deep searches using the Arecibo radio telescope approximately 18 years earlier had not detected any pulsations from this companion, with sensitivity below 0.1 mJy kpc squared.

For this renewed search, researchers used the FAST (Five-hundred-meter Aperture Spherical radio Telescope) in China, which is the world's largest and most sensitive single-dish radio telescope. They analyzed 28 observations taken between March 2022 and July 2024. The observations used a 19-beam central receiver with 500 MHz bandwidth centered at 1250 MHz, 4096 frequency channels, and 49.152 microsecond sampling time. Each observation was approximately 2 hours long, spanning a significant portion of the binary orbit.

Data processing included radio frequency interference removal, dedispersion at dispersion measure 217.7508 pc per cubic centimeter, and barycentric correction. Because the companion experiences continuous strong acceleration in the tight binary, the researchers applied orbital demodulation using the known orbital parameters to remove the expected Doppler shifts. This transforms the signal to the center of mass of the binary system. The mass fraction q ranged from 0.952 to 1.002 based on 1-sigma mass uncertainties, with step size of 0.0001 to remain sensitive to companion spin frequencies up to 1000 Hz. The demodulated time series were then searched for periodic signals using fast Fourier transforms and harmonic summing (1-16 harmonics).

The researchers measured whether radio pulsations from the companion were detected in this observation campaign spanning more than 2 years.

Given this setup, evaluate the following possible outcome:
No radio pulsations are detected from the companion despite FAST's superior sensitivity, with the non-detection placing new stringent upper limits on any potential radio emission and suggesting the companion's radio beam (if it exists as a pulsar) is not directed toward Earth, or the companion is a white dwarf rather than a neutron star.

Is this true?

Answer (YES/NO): YES